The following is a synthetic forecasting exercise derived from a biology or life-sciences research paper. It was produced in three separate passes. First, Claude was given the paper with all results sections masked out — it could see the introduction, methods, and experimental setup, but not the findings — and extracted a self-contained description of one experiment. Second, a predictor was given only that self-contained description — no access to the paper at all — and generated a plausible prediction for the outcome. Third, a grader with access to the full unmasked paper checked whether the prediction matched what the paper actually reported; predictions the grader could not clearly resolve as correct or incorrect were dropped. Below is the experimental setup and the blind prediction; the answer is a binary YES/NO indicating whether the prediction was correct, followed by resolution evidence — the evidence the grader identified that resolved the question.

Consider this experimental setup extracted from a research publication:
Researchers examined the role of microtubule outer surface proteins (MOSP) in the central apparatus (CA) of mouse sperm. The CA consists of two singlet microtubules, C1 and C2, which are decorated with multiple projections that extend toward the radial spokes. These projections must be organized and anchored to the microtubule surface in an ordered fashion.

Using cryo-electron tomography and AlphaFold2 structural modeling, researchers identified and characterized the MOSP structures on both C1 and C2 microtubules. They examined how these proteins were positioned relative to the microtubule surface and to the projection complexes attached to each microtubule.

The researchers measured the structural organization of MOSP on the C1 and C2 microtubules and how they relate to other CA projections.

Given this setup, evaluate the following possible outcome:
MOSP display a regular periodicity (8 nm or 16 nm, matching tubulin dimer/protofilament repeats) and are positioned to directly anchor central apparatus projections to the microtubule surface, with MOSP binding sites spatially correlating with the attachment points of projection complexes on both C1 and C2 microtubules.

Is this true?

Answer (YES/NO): NO